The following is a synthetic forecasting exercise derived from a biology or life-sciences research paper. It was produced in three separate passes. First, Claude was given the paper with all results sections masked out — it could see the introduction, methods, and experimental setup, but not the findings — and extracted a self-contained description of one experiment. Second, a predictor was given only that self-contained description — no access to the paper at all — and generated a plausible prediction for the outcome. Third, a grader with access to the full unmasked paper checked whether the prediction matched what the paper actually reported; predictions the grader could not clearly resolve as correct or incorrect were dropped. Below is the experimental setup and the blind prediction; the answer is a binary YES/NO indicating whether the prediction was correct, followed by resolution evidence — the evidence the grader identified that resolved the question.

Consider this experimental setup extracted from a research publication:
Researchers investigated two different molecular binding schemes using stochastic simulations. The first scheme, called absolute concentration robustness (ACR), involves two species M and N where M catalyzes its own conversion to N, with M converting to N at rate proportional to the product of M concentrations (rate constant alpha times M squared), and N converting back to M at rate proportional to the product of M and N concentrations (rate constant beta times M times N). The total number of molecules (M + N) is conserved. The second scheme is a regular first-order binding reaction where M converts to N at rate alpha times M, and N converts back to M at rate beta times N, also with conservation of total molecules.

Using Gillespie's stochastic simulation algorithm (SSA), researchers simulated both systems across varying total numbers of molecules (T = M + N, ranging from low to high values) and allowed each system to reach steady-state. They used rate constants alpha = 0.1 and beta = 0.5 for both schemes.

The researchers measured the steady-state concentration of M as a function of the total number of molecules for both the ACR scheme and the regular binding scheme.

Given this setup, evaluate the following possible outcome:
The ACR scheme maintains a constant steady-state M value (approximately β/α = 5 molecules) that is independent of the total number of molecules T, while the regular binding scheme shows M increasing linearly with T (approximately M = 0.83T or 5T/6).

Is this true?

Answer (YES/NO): YES